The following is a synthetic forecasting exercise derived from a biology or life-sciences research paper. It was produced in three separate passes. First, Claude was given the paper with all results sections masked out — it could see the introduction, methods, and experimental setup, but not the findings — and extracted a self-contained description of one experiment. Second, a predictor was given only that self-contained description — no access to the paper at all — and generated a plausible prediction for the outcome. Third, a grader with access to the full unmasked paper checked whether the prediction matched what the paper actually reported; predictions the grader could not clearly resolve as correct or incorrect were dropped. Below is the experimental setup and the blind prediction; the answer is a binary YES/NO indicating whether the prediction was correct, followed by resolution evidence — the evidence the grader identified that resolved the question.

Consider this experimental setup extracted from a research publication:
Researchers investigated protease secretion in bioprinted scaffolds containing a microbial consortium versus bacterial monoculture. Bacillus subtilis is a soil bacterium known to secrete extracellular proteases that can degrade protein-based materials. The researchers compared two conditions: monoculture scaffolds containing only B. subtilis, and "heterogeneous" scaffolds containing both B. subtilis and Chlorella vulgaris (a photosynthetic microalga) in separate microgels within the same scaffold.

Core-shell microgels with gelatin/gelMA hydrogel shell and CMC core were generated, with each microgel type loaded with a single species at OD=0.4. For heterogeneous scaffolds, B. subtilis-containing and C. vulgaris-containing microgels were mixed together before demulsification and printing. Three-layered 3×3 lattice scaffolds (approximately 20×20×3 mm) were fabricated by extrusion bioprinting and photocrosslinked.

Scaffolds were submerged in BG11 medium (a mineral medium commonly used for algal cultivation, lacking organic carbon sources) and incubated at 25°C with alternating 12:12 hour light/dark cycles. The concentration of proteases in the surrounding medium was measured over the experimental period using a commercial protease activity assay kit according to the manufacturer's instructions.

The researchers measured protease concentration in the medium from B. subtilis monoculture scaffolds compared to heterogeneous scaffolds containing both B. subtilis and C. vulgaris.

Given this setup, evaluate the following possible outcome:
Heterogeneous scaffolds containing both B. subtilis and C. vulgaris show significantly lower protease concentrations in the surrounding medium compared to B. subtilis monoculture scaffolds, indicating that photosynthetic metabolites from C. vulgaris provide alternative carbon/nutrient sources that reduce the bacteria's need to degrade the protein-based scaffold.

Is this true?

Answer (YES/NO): NO